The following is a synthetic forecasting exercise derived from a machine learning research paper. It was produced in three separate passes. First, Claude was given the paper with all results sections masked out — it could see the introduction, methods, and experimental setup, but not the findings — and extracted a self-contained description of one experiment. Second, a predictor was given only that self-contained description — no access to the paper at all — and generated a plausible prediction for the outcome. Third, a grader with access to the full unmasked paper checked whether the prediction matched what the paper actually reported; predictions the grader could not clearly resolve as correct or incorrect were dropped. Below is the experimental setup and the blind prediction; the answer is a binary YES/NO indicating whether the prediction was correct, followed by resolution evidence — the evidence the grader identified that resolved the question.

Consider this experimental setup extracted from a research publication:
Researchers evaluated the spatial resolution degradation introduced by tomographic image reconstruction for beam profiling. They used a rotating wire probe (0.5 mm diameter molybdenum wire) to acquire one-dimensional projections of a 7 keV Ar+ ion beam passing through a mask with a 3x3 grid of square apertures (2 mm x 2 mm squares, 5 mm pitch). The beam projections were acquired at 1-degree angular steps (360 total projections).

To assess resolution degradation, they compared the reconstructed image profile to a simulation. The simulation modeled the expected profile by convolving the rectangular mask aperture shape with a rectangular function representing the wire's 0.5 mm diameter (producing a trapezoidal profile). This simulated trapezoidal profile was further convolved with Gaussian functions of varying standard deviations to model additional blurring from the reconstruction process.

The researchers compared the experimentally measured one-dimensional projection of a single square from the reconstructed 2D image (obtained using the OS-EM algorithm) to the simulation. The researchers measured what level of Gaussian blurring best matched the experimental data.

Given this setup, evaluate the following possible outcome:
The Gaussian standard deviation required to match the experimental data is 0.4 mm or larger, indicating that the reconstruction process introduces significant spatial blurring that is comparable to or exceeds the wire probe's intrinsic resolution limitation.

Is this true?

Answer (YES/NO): NO